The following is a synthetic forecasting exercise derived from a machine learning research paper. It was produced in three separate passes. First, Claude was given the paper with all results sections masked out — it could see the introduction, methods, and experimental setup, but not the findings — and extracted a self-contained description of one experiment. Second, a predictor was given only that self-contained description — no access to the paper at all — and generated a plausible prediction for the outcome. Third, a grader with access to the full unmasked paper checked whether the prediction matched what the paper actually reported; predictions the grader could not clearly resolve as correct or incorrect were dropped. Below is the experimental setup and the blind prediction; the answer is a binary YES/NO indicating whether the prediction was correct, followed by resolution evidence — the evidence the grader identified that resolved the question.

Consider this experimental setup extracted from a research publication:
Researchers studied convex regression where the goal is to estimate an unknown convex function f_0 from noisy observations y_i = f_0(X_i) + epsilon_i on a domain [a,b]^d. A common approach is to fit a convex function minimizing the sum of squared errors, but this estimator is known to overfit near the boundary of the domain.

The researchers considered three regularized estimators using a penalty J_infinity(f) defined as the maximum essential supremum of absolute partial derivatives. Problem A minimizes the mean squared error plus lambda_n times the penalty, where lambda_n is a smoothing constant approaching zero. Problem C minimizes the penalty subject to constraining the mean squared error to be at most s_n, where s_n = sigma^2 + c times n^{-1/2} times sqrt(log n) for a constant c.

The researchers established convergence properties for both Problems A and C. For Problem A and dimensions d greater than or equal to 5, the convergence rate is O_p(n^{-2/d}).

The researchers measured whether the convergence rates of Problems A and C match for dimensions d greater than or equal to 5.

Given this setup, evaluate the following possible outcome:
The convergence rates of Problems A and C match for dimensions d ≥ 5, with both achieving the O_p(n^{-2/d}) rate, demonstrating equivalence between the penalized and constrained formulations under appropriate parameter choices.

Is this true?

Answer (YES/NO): YES